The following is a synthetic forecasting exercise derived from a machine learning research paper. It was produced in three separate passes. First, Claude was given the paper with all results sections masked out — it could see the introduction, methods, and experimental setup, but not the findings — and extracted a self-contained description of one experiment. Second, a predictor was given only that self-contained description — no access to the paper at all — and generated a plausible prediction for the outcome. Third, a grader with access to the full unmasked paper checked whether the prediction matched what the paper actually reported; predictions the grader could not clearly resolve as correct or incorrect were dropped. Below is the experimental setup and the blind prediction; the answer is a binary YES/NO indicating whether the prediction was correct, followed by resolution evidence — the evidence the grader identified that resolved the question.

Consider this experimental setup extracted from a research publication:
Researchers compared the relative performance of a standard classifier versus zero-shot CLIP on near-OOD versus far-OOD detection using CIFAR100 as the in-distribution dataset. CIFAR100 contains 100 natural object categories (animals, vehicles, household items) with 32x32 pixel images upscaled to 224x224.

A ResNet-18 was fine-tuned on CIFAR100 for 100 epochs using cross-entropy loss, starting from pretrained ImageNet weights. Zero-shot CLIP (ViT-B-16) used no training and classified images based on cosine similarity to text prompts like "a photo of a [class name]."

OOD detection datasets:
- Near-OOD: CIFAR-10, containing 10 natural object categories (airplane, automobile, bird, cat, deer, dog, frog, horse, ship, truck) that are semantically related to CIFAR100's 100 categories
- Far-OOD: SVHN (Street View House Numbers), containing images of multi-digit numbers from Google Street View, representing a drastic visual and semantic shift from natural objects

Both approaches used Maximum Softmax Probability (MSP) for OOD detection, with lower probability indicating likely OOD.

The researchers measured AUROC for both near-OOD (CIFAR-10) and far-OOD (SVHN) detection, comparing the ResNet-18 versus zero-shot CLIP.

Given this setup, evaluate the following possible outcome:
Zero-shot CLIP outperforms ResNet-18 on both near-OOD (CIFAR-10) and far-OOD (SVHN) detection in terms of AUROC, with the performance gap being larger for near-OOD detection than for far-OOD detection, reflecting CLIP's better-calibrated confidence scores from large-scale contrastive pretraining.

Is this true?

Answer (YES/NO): NO